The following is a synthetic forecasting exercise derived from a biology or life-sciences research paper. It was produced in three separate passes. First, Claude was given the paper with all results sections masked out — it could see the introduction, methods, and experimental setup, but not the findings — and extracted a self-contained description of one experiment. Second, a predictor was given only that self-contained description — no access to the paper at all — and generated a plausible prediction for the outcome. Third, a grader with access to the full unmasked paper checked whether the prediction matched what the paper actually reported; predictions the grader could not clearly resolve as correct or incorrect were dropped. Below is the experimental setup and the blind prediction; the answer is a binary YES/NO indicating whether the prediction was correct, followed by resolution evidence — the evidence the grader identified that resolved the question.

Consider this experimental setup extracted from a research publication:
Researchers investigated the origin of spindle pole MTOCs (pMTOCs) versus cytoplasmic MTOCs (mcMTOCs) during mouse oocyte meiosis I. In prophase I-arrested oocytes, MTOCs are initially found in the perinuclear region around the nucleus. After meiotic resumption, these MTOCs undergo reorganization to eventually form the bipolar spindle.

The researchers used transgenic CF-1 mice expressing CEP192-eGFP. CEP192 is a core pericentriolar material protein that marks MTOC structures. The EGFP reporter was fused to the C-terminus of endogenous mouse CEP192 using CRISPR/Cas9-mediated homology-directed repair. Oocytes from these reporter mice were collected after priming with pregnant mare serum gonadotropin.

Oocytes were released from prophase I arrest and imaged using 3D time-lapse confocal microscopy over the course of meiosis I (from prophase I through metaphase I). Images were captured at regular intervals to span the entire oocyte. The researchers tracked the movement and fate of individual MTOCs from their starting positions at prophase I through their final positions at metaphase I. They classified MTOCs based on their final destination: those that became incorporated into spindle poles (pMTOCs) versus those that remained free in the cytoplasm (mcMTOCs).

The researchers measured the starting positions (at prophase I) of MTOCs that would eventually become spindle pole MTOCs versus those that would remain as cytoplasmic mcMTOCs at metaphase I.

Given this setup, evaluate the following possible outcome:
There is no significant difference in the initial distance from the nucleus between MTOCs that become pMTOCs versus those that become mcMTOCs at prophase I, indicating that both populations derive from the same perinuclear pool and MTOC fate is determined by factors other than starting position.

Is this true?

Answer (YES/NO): NO